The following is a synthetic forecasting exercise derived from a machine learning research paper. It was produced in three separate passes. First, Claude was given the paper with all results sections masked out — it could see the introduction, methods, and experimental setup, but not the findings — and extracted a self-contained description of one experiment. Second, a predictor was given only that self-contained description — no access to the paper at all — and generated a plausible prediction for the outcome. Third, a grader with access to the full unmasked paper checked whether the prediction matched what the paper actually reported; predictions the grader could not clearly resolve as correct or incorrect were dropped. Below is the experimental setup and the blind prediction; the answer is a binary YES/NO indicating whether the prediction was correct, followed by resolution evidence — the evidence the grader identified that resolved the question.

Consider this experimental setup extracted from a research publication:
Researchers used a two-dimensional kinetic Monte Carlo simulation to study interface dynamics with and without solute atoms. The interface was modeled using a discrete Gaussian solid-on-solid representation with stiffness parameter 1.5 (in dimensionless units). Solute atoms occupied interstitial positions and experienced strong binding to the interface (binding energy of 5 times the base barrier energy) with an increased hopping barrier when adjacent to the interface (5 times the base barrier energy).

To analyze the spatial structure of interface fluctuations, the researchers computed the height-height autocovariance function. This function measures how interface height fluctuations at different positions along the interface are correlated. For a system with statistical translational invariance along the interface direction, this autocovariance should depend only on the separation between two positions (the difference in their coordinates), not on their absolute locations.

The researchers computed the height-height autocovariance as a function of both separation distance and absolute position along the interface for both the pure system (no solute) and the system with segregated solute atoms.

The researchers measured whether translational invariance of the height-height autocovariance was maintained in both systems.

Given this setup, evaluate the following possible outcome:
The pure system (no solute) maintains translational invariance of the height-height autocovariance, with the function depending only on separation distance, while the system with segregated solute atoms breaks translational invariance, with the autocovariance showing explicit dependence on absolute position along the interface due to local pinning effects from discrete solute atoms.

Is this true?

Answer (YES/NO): YES